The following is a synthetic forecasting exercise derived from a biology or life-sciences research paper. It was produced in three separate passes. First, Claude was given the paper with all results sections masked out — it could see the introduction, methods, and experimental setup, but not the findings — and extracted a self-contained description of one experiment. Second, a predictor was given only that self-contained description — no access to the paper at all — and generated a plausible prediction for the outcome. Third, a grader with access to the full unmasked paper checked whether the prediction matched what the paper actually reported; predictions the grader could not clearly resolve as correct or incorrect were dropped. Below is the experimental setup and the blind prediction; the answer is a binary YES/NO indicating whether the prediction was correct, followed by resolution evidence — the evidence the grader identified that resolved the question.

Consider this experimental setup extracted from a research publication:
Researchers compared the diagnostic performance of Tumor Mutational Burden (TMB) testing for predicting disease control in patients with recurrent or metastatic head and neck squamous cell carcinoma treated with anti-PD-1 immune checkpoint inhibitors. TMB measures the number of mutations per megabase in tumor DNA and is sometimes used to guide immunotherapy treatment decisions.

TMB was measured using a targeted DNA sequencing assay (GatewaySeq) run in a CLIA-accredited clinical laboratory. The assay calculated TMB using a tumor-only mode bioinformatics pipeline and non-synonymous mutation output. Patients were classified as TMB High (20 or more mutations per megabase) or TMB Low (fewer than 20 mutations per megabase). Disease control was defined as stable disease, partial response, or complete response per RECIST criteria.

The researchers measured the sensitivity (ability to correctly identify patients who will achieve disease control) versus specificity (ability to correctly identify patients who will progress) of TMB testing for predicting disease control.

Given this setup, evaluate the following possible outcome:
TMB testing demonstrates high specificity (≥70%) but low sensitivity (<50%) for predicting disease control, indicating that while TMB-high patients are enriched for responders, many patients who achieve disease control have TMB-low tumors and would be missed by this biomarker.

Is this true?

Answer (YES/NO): YES